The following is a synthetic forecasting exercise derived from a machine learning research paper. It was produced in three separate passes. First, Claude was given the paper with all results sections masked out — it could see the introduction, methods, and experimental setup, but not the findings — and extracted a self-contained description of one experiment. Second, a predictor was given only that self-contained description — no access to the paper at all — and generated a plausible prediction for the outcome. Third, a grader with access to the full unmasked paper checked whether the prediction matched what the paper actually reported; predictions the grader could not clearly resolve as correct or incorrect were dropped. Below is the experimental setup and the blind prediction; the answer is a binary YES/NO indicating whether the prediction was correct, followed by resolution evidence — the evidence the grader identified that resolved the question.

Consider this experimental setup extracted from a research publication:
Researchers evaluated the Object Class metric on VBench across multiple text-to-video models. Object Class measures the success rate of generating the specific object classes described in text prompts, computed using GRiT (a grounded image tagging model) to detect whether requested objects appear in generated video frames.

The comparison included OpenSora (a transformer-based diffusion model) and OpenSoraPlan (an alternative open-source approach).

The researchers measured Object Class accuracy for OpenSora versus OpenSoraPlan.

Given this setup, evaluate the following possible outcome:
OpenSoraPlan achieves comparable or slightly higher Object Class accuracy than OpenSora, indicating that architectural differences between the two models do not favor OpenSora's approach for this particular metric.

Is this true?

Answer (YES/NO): NO